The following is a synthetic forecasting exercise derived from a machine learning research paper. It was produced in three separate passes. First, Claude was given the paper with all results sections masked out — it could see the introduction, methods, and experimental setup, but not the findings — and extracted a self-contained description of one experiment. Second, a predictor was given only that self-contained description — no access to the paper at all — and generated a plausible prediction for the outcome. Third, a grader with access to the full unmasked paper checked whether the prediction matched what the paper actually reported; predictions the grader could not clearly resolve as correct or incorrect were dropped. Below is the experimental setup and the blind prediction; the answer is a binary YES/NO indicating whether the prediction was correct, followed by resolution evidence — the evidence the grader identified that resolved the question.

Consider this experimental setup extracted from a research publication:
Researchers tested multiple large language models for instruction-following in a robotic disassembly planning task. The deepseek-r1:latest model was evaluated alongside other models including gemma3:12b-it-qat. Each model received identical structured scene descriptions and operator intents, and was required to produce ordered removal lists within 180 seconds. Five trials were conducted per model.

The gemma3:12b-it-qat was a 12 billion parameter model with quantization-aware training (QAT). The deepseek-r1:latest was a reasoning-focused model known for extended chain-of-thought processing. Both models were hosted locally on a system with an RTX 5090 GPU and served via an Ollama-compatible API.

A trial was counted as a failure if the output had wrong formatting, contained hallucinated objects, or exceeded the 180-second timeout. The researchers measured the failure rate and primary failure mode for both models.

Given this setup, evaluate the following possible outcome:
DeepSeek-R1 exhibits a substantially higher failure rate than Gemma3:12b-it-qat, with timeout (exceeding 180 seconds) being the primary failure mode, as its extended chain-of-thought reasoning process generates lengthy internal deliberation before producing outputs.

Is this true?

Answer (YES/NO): NO